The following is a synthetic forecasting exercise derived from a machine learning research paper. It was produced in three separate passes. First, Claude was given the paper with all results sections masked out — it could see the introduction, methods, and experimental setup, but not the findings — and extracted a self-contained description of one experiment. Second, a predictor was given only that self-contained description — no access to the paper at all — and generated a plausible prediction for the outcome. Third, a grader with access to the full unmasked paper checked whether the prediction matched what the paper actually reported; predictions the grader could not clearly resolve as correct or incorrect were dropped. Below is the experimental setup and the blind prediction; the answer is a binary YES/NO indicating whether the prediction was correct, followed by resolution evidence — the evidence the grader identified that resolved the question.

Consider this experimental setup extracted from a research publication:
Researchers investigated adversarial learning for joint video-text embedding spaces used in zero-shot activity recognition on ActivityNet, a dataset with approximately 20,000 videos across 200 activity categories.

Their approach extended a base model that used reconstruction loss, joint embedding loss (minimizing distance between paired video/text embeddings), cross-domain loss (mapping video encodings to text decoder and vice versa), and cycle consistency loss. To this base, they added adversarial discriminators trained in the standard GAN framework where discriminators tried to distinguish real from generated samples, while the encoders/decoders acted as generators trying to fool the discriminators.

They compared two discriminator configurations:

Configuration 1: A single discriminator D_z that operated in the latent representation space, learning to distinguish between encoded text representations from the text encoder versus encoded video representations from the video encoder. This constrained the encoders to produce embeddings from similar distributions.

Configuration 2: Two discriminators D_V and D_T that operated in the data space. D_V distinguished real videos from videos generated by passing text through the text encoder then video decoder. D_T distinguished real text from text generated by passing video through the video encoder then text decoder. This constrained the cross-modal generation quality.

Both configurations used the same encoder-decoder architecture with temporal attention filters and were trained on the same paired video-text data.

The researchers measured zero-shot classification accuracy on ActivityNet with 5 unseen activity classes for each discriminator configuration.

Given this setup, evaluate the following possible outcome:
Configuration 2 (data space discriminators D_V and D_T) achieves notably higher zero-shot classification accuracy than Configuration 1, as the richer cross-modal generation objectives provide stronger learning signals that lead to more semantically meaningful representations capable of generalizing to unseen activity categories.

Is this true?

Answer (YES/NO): NO